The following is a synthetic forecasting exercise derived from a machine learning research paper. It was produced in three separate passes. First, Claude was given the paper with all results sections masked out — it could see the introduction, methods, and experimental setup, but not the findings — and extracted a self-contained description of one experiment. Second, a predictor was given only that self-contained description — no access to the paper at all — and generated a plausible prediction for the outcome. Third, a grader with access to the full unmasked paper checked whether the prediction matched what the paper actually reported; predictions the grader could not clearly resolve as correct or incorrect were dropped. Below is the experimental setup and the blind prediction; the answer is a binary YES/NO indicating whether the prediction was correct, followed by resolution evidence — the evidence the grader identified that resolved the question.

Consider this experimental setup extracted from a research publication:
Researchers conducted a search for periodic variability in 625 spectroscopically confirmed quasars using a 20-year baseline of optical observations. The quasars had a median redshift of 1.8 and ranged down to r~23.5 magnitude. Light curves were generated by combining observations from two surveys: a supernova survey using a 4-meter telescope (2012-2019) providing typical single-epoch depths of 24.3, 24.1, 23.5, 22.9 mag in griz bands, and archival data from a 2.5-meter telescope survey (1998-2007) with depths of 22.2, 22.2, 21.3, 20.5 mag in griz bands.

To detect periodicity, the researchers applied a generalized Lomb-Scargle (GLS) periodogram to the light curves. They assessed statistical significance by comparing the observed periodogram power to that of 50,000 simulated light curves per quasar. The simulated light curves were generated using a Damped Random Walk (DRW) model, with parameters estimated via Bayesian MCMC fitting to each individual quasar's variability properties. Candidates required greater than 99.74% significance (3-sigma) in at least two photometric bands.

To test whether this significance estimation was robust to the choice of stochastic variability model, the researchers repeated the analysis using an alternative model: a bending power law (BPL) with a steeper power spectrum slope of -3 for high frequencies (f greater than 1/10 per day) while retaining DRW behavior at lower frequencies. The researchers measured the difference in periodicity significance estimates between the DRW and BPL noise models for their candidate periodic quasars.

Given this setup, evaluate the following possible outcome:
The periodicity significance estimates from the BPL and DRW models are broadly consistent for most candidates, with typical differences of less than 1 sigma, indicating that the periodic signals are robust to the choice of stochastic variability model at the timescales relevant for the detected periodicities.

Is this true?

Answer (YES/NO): YES